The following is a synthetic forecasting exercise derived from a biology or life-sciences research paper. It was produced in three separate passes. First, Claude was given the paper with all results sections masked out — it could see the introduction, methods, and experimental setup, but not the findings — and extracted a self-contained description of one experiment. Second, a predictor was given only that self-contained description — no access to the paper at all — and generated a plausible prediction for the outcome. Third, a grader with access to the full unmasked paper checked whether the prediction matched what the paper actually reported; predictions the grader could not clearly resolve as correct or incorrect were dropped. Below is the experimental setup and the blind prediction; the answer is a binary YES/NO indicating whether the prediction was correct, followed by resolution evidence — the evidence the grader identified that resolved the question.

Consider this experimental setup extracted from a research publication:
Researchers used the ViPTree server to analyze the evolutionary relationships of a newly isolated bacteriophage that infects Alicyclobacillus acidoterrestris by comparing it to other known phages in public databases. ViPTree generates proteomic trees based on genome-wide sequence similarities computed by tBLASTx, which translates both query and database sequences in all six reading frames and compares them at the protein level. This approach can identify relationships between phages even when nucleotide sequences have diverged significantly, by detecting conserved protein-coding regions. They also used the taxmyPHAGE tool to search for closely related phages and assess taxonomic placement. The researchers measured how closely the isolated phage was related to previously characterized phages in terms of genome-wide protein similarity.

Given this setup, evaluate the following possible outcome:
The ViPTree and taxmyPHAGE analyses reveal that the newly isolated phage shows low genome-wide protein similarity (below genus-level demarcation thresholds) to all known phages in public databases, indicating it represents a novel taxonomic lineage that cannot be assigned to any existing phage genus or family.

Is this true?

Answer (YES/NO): YES